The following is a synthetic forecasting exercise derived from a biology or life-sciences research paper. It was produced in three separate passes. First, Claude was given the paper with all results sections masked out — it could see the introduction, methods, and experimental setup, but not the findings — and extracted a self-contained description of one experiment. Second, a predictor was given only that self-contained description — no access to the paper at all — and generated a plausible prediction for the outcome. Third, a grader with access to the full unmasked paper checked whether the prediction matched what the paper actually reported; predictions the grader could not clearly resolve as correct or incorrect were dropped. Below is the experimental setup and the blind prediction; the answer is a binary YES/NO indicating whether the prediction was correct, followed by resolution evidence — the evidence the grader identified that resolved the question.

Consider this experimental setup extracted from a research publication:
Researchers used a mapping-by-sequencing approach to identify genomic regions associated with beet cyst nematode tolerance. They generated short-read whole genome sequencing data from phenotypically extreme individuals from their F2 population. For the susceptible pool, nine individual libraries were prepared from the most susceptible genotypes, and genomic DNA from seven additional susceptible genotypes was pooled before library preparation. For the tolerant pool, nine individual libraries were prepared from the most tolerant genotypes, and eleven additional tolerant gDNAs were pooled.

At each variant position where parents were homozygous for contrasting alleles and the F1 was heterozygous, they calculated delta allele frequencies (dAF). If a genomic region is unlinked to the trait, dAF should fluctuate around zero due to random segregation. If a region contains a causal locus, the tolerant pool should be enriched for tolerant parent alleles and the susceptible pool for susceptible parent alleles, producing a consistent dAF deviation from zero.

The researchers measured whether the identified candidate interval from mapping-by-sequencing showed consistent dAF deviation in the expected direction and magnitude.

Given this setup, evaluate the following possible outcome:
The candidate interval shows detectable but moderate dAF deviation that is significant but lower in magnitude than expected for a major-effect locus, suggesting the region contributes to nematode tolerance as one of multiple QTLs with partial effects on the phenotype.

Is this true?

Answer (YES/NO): NO